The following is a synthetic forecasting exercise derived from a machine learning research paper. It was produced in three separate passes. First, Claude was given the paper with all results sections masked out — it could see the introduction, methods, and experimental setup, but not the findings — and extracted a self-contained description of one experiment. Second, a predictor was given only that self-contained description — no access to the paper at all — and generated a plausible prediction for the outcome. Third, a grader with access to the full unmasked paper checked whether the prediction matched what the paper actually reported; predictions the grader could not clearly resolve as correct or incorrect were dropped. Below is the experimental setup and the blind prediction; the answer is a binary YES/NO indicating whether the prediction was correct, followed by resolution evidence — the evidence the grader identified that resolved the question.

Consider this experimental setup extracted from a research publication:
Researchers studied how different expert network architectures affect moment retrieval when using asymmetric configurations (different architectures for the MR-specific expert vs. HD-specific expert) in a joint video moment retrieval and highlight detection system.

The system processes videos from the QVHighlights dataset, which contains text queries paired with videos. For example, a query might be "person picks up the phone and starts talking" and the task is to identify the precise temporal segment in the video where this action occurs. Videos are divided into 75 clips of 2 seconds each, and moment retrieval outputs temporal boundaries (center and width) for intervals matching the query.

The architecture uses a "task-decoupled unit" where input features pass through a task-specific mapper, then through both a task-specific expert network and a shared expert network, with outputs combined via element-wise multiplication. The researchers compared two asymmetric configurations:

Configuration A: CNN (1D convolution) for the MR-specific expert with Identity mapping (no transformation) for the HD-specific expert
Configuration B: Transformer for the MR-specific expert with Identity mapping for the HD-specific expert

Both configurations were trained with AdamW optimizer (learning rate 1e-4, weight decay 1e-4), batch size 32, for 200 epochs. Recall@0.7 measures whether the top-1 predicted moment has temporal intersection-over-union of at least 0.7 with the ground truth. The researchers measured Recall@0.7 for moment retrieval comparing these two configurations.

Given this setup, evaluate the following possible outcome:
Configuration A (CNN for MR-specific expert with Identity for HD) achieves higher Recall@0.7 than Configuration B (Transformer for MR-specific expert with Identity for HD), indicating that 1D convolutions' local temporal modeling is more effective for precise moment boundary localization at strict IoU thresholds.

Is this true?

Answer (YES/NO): YES